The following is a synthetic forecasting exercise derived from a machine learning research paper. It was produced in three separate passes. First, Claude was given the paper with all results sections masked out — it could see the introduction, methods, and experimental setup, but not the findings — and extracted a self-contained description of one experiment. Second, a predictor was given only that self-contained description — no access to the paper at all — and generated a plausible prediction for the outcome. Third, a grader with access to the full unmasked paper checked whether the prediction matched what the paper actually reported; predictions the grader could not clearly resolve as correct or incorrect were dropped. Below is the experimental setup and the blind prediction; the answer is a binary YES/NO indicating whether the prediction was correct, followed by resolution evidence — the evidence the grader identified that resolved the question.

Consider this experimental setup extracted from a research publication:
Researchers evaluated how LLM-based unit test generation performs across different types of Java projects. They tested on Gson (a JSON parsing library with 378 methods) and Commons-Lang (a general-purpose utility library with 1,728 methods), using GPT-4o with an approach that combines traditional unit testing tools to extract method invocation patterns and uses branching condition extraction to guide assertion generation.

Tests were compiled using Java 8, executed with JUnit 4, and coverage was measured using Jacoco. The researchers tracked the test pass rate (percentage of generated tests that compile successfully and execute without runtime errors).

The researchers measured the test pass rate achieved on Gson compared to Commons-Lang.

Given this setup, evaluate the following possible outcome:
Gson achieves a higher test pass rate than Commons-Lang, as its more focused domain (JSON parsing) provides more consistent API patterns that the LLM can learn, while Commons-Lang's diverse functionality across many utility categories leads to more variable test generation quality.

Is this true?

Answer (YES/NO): NO